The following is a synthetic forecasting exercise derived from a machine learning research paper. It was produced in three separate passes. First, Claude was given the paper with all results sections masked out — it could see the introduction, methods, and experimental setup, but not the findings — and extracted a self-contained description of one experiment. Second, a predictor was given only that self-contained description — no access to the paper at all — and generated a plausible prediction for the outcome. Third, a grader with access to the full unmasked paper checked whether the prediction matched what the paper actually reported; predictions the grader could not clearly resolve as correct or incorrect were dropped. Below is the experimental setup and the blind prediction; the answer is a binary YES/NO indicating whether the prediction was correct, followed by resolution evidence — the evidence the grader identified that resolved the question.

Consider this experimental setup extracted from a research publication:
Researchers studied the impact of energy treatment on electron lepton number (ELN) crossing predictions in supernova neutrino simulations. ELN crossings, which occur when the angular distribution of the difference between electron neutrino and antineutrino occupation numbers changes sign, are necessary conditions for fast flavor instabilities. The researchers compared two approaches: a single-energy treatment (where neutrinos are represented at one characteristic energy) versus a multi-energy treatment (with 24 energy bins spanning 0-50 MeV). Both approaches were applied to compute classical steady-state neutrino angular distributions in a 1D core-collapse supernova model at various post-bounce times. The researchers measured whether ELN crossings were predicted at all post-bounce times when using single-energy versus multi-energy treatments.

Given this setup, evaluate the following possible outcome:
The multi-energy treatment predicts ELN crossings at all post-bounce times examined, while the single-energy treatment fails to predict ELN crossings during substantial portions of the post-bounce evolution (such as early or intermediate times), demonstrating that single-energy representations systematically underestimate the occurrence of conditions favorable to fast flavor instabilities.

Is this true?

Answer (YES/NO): NO